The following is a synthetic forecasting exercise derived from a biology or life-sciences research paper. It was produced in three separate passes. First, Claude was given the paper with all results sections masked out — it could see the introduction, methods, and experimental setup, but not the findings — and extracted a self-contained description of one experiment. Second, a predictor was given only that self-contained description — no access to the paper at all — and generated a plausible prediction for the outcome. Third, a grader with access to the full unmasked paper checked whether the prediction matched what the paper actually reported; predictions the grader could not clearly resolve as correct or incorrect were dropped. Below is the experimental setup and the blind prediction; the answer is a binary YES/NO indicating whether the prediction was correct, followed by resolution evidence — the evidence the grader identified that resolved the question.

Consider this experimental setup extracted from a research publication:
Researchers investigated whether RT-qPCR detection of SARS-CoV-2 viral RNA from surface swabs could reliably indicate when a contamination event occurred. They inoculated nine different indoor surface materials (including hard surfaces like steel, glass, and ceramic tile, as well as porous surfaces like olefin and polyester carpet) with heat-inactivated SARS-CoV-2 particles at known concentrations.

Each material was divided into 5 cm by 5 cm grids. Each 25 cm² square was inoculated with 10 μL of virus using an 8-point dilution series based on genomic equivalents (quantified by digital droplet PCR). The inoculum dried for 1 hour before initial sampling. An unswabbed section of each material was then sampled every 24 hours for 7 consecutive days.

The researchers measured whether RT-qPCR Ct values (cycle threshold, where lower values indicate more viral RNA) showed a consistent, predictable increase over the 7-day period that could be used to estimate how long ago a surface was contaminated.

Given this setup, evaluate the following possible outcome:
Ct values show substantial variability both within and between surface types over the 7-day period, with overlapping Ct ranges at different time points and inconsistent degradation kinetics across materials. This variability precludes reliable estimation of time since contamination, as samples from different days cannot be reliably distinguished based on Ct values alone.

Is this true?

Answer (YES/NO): NO